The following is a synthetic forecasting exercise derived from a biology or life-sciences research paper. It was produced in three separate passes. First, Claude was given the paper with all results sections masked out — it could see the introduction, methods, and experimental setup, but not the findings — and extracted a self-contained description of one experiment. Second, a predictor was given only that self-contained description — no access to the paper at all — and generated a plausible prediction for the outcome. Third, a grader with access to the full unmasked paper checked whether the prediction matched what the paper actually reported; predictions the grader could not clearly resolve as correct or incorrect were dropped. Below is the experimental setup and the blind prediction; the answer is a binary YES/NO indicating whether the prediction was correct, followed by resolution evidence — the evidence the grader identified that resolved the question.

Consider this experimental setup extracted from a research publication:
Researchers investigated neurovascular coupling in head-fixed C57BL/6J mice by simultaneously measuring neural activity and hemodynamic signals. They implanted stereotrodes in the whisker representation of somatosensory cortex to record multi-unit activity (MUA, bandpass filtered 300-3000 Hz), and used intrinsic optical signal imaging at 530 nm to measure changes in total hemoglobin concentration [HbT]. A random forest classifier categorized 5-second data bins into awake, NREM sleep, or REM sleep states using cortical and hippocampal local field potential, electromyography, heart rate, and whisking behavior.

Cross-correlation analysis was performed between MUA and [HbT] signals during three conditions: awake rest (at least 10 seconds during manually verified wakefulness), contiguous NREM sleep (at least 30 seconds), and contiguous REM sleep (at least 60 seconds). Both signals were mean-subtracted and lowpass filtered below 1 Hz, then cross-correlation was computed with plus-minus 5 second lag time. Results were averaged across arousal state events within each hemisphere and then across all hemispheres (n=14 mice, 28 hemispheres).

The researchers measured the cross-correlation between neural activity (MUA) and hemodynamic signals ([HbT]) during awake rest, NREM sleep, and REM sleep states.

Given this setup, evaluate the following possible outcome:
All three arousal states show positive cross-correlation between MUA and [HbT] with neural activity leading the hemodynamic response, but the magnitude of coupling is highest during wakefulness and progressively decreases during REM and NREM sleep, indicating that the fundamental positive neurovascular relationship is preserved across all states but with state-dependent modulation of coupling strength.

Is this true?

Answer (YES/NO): NO